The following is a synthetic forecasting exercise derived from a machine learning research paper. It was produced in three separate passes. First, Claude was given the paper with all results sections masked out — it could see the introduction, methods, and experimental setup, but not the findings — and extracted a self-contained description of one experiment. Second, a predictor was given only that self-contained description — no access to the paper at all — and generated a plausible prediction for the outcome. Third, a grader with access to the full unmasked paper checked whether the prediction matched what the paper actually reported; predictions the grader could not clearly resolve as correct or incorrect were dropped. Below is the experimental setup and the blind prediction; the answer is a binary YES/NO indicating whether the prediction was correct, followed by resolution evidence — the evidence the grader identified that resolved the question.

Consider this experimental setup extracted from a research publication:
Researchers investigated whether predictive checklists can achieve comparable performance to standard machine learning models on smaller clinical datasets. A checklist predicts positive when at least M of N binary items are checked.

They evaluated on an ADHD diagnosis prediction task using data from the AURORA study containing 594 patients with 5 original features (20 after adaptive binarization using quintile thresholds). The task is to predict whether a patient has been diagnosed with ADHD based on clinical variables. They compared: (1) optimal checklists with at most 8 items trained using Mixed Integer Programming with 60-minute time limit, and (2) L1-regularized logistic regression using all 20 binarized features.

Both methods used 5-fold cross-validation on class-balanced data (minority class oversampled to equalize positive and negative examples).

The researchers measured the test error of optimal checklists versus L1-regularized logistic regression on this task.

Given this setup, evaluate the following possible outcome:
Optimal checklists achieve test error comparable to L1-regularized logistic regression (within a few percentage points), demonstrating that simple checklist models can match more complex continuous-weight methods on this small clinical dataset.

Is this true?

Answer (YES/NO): YES